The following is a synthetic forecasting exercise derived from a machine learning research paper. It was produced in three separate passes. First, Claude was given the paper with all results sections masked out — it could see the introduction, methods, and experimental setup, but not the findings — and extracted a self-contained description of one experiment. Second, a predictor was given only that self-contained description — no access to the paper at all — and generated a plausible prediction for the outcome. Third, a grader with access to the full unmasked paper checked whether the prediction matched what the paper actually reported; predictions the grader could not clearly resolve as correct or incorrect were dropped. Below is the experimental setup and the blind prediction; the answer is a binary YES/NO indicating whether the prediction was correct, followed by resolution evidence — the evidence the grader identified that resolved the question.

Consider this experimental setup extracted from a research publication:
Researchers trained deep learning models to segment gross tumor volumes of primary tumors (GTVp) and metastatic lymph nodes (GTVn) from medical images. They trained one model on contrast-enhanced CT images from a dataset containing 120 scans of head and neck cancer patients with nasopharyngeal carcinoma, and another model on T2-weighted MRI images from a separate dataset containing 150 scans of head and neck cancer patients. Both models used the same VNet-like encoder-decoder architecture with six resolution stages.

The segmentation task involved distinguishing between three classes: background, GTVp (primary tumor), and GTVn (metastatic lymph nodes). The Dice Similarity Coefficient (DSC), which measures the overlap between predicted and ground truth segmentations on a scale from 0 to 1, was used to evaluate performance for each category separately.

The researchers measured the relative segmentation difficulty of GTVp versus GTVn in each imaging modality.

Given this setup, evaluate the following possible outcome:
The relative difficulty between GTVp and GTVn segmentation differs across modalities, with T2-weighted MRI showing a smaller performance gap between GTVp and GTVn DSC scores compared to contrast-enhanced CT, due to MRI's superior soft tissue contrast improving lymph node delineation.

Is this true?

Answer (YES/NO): NO